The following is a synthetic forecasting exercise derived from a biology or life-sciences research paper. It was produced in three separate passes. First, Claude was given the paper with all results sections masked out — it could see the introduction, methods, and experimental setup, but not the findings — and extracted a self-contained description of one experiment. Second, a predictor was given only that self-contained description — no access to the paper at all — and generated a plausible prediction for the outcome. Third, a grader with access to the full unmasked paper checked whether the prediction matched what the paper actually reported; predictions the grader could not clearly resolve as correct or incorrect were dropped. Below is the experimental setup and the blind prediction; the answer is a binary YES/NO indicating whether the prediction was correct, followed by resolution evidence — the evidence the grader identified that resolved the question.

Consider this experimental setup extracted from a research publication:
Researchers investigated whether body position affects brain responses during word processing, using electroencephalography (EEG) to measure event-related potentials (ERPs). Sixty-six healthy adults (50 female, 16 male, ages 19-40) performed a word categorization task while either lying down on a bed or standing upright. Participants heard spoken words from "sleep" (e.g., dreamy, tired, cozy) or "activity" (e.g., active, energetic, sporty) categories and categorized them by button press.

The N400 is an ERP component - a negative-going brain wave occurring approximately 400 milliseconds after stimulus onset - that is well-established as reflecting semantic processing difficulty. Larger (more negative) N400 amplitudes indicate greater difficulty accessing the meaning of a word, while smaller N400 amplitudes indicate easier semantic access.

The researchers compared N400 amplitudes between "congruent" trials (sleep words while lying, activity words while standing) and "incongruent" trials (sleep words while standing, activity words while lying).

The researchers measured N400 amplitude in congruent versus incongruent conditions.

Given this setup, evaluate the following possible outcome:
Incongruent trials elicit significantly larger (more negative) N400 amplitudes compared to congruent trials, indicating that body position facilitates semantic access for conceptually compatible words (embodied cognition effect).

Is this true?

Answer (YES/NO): YES